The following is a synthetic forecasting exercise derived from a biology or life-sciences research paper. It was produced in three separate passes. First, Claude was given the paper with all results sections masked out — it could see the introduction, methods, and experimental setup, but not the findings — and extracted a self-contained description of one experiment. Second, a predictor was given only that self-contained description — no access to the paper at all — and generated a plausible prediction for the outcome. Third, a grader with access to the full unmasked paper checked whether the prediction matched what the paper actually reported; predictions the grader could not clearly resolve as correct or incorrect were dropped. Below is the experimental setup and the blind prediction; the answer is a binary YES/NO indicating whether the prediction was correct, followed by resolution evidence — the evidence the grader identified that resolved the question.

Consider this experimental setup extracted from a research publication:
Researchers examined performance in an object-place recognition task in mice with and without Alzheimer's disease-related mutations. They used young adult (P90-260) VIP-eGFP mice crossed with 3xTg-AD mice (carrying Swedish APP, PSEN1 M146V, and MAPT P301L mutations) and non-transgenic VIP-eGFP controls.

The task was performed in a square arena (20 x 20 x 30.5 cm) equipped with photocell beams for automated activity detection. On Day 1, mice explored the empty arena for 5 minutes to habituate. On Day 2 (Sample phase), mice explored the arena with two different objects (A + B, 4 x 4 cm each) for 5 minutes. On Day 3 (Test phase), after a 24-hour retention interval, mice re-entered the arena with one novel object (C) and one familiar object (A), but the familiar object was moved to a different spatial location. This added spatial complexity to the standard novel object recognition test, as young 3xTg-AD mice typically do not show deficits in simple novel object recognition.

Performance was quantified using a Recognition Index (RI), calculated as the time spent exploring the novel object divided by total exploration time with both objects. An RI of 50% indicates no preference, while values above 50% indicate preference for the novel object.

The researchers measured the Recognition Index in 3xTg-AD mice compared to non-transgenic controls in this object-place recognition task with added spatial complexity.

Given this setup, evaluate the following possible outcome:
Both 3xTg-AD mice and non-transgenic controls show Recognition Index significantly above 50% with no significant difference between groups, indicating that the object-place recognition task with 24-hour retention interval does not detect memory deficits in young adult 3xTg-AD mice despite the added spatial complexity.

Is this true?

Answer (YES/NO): NO